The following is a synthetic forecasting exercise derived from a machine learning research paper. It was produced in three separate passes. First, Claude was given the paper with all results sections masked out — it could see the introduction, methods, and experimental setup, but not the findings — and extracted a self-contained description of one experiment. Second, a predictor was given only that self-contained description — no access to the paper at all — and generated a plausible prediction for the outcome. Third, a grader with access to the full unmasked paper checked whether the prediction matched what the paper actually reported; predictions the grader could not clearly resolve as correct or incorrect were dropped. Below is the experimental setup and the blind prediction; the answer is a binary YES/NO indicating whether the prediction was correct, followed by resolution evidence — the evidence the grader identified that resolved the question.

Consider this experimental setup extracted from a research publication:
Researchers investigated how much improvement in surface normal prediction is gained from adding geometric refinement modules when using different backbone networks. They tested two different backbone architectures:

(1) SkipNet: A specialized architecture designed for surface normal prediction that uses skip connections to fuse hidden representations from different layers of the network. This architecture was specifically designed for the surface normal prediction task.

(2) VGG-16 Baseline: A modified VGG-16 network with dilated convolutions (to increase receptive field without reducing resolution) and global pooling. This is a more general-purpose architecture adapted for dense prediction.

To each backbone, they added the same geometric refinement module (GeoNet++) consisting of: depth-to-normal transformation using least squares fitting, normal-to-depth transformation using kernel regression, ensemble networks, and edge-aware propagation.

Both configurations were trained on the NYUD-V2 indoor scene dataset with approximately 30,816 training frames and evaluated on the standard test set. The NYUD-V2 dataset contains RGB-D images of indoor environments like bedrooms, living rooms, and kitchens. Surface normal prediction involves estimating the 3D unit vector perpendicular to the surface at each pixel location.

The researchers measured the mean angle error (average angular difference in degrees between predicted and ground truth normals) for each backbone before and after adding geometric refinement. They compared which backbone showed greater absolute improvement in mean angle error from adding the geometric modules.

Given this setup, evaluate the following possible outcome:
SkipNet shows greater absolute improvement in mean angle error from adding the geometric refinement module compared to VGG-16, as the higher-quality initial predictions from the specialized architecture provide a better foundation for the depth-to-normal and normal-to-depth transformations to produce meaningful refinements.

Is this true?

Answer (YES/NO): NO